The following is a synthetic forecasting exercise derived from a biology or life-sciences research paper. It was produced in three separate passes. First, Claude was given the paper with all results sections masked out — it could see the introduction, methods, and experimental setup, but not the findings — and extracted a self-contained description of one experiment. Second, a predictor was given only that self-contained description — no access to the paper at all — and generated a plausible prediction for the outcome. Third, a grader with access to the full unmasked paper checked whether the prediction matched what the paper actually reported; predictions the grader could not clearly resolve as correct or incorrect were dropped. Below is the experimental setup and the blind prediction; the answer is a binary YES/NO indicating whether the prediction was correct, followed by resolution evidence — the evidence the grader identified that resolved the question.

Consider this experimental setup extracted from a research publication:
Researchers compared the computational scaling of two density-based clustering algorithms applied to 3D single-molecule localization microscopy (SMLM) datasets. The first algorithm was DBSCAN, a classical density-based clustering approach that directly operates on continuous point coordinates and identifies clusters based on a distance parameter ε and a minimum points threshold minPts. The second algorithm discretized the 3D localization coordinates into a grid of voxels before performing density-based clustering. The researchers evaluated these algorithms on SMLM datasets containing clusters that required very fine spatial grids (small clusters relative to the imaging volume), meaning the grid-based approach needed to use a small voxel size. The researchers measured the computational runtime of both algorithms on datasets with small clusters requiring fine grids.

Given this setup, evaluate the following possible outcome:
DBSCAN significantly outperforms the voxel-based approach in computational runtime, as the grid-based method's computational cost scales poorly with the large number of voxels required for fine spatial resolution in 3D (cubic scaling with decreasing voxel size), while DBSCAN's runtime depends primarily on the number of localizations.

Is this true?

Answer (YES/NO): NO